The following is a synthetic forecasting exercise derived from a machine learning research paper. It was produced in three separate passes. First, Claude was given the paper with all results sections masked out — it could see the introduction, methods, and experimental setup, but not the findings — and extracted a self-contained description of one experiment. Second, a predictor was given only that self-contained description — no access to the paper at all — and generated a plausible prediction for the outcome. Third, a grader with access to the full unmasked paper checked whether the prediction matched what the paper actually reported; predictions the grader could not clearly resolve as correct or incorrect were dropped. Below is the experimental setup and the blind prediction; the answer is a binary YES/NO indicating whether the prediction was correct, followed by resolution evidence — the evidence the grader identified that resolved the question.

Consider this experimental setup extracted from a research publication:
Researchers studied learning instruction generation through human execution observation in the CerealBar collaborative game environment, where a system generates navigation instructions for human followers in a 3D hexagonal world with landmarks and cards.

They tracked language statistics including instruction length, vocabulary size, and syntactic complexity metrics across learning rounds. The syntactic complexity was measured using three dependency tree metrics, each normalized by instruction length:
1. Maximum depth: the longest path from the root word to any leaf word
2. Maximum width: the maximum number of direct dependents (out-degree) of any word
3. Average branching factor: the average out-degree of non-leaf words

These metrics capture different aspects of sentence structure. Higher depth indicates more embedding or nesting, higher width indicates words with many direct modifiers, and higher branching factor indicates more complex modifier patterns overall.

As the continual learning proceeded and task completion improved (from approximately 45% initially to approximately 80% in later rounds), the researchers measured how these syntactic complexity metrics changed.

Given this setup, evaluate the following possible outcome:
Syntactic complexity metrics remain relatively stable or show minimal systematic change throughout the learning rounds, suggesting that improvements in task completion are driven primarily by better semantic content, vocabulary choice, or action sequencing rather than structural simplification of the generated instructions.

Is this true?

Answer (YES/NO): NO